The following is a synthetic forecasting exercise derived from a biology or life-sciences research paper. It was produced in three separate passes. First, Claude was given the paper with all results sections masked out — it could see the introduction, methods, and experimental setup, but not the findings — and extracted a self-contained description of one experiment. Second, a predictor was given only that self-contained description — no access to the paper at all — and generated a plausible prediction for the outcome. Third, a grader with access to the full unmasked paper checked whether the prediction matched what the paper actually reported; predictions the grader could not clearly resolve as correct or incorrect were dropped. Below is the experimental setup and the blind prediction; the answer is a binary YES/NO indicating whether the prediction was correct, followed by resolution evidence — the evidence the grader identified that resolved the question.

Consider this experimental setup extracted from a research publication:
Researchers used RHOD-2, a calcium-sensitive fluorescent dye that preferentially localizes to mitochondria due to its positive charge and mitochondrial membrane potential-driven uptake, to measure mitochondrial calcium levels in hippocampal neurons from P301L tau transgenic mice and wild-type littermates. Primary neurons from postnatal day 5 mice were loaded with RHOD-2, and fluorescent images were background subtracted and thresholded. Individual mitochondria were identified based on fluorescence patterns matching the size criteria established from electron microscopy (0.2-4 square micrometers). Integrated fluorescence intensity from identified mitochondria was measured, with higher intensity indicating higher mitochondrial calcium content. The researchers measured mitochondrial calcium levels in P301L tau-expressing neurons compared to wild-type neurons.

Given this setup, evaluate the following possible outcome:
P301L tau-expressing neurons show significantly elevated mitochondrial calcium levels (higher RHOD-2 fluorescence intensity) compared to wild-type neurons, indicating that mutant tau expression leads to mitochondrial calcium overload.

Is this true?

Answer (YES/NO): NO